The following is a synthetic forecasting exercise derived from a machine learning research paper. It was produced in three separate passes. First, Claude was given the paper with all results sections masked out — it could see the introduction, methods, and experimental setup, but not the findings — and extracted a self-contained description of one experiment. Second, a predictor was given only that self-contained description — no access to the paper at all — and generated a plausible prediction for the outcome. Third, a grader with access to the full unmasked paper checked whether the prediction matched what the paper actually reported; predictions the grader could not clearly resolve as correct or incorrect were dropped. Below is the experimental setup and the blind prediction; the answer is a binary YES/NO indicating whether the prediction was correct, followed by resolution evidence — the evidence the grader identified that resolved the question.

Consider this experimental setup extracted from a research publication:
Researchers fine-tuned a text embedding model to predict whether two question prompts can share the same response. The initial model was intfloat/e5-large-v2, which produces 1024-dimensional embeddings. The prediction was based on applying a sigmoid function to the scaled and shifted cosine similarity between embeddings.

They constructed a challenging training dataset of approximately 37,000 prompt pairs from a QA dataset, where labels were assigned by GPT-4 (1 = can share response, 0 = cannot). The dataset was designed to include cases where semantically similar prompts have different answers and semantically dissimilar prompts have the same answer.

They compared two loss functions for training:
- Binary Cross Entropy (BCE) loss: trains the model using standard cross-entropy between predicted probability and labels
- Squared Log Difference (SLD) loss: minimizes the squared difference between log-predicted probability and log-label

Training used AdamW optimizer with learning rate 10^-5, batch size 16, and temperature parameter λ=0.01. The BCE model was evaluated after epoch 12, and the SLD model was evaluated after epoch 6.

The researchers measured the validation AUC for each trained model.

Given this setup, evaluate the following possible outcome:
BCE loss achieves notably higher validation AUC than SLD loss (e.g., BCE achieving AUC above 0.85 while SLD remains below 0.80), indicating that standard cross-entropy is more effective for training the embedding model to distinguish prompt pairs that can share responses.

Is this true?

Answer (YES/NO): NO